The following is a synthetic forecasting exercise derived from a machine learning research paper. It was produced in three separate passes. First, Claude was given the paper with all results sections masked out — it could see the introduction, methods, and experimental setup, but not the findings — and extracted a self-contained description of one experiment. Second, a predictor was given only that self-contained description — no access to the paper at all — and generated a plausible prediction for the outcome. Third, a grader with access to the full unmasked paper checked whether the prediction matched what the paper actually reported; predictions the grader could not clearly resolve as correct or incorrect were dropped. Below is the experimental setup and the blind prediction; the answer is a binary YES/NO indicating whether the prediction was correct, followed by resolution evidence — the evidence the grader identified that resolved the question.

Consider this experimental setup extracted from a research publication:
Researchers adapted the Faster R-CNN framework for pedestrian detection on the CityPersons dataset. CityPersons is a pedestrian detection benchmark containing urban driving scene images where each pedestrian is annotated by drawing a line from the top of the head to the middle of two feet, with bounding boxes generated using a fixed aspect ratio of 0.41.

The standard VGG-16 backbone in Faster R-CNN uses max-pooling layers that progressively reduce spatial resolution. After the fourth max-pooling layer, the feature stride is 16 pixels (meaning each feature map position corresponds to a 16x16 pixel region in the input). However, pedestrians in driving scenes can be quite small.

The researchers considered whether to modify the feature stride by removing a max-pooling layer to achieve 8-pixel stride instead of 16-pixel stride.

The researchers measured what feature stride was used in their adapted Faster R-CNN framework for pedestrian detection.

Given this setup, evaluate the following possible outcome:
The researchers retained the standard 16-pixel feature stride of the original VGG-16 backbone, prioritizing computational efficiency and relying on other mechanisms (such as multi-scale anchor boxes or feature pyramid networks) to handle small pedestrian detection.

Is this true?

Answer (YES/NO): NO